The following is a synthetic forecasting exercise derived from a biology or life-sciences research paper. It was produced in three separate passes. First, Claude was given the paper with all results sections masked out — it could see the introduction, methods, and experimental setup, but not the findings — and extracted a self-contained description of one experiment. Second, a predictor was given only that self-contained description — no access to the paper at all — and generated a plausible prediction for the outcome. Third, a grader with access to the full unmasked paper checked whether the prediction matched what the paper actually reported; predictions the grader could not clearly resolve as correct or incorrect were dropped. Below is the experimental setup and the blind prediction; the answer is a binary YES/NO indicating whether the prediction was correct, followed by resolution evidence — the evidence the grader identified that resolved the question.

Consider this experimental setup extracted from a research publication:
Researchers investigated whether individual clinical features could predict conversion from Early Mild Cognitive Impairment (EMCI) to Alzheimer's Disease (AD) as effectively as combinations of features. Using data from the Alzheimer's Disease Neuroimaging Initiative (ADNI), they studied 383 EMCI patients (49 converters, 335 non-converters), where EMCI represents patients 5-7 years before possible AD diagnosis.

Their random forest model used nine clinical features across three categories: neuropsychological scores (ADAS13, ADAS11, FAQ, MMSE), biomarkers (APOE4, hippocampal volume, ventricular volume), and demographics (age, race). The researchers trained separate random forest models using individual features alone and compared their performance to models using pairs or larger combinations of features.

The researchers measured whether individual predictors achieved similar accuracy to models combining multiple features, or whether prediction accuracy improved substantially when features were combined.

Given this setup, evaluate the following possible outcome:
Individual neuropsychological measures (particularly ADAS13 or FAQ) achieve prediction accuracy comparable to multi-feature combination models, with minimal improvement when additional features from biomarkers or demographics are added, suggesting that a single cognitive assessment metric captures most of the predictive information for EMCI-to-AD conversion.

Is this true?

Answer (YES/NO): NO